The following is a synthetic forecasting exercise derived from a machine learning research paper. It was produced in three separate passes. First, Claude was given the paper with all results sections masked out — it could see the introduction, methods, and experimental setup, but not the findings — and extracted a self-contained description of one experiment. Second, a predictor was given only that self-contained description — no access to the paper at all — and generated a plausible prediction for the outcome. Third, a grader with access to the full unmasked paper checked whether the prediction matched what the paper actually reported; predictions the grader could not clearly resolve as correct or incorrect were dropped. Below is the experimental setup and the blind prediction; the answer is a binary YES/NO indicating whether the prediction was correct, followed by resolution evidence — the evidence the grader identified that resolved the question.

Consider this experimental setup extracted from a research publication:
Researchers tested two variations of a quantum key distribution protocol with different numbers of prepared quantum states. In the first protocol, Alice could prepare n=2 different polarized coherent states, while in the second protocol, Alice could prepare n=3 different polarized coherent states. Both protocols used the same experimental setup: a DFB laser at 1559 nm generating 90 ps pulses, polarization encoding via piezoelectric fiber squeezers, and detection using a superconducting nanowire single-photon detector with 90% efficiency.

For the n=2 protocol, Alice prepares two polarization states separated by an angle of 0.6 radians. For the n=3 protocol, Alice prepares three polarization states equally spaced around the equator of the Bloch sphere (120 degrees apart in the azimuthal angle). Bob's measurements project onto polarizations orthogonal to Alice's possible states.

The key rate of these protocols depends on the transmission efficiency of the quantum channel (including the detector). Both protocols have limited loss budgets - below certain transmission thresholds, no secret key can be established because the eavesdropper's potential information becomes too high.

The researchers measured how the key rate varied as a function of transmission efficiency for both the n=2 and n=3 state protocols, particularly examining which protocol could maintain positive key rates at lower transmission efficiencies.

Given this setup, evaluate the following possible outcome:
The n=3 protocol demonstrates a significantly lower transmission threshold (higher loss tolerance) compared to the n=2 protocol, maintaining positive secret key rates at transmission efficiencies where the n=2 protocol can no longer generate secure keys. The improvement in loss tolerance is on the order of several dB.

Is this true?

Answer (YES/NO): NO